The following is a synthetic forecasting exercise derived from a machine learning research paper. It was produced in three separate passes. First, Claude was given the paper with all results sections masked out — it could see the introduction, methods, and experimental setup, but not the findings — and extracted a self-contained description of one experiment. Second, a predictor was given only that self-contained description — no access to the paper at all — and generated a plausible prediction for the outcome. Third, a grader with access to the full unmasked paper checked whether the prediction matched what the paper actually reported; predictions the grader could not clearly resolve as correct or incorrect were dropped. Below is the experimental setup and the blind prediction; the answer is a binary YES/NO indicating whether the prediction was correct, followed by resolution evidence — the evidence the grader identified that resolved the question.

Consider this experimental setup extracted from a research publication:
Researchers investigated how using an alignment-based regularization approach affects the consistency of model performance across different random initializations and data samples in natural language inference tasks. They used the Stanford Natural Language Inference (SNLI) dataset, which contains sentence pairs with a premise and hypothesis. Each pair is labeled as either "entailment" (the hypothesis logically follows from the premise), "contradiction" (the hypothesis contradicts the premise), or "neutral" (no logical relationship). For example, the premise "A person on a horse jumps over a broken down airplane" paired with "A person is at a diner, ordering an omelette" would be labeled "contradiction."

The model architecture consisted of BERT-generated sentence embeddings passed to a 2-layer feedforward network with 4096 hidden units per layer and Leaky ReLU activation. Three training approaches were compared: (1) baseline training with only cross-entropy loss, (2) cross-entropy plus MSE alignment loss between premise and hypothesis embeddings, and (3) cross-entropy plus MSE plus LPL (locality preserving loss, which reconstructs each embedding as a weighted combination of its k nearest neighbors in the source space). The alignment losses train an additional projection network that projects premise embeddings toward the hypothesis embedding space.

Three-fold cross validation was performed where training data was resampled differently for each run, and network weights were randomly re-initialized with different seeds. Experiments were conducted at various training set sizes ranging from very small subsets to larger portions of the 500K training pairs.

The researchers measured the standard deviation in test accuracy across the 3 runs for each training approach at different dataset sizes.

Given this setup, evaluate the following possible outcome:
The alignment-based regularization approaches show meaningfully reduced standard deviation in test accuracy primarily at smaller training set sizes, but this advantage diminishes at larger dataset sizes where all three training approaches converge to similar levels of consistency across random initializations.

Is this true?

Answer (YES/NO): NO